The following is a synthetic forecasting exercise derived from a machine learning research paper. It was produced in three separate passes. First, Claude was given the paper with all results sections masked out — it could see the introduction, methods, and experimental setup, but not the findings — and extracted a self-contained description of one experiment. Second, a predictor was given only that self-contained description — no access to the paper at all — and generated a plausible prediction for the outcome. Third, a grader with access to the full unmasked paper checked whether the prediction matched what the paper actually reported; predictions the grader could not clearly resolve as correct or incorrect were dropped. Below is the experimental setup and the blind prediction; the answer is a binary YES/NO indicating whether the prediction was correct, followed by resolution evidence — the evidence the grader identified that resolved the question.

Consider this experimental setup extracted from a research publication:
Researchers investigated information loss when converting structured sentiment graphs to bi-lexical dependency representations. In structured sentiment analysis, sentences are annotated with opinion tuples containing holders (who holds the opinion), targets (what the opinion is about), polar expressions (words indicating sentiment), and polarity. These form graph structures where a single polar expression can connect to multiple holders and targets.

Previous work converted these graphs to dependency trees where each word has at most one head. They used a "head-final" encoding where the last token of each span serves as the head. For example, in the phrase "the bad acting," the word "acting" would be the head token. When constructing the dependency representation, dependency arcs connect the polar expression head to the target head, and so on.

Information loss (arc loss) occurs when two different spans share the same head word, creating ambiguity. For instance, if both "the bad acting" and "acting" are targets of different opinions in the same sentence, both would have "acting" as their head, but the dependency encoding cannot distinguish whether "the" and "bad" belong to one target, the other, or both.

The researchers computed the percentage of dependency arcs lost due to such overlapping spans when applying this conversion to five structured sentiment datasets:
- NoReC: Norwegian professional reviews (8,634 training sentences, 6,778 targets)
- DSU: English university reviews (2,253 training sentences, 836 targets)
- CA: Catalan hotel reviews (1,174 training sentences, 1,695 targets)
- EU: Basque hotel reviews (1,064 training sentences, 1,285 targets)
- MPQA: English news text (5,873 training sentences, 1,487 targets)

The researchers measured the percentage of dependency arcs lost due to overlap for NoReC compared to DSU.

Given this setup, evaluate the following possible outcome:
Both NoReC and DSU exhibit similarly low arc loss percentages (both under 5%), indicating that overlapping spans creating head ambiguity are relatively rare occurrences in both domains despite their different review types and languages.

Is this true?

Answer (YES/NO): NO